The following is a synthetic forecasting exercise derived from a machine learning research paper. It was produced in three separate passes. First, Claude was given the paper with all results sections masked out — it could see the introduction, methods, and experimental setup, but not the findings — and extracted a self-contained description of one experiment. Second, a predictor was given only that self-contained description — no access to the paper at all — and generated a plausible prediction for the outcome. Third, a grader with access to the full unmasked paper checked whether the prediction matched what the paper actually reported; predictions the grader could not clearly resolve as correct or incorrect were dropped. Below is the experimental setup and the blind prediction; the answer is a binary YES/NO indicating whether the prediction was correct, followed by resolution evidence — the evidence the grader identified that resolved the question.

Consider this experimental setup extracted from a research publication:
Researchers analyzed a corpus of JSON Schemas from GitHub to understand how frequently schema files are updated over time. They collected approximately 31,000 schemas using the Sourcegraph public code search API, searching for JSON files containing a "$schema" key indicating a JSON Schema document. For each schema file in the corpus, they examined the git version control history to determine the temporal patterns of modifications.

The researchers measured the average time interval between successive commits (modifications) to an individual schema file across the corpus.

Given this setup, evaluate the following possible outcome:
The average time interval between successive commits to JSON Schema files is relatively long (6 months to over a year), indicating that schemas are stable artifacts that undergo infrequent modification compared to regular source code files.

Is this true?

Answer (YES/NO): NO